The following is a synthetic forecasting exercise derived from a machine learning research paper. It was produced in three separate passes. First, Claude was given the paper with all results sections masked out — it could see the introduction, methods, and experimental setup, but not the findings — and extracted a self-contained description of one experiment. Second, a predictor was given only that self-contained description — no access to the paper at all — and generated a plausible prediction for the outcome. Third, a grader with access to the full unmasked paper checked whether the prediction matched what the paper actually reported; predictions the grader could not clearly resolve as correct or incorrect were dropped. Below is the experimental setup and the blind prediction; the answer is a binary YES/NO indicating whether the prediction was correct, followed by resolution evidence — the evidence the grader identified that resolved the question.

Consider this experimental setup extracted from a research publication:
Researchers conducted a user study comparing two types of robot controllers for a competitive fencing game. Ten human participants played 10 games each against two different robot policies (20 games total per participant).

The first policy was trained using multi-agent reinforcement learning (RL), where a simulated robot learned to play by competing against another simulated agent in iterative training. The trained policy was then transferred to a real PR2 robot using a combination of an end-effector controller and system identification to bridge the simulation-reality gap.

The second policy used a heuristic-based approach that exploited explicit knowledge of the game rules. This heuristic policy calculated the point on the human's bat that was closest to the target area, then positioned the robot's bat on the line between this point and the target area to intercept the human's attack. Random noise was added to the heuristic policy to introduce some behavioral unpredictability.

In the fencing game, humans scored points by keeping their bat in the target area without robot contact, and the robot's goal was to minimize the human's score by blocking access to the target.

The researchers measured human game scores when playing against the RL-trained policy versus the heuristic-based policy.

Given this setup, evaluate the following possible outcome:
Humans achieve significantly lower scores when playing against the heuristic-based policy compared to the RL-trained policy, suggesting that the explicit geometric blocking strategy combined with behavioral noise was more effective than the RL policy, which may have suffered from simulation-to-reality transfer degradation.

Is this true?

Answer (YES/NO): NO